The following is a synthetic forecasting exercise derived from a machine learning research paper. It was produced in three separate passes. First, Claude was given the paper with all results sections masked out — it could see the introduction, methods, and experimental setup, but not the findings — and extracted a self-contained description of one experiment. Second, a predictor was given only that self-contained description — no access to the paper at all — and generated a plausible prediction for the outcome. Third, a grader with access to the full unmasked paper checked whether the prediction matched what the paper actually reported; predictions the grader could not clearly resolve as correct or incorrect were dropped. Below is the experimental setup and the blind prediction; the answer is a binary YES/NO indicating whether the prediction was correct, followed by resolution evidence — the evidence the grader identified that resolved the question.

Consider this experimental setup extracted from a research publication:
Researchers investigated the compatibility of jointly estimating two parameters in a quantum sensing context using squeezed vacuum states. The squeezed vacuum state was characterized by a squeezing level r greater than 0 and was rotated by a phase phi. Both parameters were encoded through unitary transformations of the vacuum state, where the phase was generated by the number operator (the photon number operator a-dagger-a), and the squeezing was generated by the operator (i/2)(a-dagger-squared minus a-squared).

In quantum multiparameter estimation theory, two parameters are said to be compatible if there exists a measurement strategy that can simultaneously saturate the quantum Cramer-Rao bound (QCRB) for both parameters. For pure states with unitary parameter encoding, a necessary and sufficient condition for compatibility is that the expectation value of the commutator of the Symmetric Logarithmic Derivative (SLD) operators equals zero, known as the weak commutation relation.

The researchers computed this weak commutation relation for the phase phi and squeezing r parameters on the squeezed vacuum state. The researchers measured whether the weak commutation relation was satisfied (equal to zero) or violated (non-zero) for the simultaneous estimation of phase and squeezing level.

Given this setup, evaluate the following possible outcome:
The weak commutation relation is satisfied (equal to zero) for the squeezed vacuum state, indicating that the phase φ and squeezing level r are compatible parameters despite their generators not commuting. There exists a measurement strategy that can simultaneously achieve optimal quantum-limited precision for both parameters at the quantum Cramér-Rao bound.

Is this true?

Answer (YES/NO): NO